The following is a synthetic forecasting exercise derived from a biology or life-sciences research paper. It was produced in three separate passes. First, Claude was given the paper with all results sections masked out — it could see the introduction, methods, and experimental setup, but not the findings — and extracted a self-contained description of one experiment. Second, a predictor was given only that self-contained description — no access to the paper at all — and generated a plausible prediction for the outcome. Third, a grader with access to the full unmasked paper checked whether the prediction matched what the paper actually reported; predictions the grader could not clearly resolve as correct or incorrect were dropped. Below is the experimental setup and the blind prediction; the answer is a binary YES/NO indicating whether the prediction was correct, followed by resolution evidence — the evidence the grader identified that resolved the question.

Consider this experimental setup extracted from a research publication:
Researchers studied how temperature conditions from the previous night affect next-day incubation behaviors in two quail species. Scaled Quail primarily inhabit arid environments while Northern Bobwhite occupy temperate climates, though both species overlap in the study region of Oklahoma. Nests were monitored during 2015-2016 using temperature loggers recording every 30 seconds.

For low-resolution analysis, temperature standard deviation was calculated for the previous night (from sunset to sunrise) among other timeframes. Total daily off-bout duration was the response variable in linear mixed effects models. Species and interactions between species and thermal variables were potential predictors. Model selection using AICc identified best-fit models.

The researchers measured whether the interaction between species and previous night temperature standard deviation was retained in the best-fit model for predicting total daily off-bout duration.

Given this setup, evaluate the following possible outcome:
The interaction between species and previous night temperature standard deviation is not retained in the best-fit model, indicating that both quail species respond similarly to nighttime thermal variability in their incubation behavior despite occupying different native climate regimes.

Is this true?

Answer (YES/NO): NO